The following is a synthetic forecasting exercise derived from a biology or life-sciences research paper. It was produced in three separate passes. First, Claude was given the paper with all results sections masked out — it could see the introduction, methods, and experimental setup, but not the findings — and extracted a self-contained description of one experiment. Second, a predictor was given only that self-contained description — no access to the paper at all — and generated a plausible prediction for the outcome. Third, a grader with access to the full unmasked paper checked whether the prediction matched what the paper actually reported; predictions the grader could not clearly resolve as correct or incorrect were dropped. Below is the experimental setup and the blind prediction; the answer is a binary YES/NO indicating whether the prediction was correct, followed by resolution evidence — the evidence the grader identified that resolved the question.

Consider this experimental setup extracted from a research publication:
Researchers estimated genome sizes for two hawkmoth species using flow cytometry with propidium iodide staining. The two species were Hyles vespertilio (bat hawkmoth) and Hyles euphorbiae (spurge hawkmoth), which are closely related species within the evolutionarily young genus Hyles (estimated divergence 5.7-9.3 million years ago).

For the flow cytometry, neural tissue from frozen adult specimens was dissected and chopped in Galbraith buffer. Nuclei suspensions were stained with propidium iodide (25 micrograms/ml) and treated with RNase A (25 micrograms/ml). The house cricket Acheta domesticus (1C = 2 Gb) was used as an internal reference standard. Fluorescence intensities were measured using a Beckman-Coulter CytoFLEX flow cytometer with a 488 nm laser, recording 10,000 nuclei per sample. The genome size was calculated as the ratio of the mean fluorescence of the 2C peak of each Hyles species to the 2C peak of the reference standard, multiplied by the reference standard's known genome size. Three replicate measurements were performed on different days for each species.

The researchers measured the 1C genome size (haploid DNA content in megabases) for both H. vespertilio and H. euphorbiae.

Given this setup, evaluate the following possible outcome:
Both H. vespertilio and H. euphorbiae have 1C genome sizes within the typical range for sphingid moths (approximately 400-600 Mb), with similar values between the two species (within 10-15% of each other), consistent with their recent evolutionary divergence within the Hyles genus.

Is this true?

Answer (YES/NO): NO